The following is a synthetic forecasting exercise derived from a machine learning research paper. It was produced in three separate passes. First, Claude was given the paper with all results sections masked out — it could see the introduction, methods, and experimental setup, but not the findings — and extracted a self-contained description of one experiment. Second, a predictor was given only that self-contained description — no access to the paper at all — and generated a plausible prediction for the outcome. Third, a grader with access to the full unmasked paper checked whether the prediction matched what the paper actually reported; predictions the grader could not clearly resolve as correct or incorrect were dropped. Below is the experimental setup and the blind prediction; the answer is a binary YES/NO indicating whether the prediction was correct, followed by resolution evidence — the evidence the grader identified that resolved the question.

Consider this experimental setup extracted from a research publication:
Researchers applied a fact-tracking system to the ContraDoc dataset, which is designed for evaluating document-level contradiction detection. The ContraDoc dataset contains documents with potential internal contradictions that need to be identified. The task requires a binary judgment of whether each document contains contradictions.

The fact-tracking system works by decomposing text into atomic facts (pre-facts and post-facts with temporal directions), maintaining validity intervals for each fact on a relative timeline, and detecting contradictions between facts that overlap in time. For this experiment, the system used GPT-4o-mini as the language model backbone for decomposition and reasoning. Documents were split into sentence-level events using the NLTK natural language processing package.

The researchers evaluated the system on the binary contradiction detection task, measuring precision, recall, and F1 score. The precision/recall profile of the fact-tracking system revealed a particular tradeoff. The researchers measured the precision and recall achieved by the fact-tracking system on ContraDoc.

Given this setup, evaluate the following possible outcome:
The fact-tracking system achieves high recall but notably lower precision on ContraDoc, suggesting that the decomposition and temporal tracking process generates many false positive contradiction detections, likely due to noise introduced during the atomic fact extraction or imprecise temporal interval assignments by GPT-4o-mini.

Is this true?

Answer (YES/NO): YES